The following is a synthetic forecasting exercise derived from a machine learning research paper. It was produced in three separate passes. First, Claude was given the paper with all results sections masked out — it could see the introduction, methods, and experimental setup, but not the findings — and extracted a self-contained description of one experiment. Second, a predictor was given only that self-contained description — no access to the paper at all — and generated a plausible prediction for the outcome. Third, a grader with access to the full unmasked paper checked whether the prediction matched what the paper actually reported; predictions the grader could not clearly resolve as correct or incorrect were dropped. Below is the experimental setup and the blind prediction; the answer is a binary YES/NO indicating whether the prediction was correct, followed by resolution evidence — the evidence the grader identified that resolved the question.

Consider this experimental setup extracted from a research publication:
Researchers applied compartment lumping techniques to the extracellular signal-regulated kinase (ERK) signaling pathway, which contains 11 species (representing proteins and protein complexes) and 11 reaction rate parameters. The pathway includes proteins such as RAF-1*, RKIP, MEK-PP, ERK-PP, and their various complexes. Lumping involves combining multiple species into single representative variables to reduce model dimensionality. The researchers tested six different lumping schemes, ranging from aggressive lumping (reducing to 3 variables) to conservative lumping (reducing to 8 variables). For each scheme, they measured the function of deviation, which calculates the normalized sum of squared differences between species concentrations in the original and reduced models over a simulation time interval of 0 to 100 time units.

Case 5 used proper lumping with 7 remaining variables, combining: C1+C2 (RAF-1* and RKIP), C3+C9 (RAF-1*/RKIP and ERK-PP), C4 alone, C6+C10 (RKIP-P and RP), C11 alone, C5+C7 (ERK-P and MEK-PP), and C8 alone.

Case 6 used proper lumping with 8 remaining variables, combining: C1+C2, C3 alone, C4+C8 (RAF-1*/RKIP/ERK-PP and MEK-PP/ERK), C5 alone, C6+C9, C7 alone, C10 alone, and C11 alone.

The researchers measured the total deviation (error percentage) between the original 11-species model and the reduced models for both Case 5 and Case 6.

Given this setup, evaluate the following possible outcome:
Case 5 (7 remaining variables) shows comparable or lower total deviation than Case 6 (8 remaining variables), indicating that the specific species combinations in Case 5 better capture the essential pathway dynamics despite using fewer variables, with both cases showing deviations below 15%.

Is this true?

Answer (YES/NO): NO